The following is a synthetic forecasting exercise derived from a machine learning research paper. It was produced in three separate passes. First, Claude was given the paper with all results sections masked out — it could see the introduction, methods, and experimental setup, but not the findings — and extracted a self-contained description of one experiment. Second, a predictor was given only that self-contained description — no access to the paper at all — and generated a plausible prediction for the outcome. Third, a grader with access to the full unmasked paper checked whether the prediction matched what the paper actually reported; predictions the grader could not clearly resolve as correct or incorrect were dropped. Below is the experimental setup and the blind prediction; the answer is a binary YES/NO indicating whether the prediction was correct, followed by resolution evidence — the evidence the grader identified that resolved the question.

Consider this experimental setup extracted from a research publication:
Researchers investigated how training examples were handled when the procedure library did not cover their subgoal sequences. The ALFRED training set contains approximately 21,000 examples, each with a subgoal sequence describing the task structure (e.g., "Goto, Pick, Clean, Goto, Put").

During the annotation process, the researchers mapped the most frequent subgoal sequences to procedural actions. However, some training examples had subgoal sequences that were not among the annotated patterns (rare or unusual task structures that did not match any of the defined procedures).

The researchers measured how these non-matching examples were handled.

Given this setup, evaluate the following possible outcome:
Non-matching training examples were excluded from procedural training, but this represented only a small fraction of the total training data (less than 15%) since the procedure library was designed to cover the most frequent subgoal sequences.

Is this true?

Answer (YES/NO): YES